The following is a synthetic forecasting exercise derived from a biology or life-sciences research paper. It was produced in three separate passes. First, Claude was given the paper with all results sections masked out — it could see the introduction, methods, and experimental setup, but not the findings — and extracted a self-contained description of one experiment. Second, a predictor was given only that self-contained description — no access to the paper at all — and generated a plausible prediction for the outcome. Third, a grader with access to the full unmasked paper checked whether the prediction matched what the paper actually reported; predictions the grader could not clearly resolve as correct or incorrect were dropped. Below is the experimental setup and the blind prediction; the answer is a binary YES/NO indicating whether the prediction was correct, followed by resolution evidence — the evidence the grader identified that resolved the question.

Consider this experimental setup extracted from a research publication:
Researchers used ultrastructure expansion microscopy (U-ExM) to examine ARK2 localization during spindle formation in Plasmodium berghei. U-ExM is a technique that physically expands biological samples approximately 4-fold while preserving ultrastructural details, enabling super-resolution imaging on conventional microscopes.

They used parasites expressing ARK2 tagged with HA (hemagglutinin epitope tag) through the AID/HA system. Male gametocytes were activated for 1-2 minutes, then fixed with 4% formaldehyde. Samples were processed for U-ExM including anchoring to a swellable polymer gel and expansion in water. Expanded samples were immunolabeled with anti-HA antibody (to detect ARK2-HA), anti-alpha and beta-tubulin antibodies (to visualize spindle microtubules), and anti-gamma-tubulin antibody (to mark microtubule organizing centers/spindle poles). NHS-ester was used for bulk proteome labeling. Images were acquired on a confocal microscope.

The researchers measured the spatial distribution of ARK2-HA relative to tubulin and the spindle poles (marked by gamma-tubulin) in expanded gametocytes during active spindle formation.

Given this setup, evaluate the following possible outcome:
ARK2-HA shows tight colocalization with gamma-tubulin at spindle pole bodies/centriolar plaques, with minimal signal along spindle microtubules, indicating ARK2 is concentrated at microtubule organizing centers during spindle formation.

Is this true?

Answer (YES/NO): NO